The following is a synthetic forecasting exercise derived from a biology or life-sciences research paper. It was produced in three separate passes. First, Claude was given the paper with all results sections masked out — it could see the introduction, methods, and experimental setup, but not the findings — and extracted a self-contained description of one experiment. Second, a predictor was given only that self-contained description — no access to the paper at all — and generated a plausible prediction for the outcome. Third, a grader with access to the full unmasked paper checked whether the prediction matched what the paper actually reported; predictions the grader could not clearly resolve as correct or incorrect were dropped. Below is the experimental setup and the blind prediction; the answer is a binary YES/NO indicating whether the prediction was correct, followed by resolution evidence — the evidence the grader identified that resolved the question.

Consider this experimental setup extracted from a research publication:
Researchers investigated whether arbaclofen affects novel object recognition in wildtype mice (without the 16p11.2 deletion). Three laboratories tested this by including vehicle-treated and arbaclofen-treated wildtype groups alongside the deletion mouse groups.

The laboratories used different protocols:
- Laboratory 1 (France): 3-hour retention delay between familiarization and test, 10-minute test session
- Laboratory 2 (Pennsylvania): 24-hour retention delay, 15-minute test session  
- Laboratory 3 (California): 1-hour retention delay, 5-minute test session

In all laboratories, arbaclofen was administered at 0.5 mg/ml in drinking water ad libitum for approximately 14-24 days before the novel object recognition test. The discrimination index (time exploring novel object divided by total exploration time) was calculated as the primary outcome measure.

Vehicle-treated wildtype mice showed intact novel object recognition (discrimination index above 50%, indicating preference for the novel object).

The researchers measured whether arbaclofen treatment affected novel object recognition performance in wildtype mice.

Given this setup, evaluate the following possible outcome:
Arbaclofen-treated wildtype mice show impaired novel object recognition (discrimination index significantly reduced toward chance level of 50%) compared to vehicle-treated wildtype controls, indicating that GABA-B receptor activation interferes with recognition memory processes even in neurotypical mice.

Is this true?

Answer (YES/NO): NO